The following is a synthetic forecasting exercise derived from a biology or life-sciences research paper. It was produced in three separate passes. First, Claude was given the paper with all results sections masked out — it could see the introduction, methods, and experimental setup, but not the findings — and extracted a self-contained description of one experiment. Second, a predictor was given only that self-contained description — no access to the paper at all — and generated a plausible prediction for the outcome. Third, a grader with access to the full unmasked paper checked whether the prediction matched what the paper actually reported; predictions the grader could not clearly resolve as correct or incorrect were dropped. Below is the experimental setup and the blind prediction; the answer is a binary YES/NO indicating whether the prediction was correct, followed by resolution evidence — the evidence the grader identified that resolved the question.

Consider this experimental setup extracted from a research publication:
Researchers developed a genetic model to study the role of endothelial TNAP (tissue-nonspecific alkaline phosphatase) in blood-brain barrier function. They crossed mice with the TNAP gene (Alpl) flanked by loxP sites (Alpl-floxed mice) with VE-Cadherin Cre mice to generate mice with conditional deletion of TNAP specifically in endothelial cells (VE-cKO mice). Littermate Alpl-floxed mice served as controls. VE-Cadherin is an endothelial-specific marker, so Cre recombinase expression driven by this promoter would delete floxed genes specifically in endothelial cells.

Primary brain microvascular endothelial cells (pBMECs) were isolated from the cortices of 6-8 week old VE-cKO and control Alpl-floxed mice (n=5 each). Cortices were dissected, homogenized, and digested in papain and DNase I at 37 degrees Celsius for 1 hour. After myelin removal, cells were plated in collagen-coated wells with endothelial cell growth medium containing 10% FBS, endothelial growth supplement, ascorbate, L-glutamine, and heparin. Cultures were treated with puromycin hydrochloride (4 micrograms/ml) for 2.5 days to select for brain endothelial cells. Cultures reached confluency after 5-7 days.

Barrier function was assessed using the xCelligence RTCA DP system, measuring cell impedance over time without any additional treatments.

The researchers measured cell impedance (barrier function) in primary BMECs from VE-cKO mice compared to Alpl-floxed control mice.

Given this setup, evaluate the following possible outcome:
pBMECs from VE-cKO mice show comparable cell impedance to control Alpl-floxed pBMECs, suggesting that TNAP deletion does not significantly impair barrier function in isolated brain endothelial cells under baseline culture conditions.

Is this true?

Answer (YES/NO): NO